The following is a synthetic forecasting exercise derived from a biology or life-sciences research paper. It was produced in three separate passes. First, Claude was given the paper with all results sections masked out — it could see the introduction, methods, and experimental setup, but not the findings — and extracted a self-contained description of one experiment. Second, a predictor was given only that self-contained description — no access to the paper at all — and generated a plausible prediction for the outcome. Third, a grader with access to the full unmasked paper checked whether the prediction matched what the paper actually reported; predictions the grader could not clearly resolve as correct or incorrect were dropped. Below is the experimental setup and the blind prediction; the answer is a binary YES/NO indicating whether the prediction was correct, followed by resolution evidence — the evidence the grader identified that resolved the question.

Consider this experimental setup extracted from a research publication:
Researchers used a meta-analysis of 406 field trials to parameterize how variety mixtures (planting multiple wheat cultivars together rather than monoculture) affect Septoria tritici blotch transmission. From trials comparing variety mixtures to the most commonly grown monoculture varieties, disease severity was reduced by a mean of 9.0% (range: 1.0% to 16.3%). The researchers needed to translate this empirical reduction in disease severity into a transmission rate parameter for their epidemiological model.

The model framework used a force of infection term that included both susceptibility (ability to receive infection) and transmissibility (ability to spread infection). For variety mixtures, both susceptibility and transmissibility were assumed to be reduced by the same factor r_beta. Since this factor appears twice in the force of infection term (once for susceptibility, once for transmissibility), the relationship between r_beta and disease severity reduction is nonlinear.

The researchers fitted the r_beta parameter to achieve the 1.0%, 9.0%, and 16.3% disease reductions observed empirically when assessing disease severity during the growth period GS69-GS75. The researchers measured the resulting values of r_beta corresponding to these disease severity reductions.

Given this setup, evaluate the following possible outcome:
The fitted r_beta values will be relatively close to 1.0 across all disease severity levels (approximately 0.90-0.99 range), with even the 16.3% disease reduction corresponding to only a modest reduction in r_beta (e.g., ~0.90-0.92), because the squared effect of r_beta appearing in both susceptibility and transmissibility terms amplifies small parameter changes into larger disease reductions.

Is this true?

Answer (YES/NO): NO